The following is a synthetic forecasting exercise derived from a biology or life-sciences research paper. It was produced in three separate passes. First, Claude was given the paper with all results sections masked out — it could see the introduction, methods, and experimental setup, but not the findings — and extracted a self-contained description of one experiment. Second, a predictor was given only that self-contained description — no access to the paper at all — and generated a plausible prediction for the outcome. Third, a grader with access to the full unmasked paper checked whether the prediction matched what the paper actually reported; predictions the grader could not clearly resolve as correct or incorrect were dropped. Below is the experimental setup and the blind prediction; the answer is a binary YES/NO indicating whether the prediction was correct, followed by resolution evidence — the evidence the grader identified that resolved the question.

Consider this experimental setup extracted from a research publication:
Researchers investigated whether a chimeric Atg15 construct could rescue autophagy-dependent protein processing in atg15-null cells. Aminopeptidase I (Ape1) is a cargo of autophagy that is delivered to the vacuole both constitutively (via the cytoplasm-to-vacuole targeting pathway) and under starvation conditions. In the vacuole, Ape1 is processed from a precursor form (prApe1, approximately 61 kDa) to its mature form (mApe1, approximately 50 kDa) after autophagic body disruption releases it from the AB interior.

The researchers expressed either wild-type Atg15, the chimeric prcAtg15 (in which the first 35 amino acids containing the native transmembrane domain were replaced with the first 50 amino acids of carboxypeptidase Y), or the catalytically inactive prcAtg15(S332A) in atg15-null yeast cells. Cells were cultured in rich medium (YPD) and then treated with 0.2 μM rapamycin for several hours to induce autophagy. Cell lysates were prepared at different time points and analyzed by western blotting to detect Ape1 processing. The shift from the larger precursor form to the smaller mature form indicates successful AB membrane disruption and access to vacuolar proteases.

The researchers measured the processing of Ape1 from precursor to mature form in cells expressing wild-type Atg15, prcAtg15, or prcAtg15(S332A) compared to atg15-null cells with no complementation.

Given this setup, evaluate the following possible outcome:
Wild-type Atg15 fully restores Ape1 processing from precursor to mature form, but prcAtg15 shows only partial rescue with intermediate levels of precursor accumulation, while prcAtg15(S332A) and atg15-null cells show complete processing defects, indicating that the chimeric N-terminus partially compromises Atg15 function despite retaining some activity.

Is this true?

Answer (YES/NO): NO